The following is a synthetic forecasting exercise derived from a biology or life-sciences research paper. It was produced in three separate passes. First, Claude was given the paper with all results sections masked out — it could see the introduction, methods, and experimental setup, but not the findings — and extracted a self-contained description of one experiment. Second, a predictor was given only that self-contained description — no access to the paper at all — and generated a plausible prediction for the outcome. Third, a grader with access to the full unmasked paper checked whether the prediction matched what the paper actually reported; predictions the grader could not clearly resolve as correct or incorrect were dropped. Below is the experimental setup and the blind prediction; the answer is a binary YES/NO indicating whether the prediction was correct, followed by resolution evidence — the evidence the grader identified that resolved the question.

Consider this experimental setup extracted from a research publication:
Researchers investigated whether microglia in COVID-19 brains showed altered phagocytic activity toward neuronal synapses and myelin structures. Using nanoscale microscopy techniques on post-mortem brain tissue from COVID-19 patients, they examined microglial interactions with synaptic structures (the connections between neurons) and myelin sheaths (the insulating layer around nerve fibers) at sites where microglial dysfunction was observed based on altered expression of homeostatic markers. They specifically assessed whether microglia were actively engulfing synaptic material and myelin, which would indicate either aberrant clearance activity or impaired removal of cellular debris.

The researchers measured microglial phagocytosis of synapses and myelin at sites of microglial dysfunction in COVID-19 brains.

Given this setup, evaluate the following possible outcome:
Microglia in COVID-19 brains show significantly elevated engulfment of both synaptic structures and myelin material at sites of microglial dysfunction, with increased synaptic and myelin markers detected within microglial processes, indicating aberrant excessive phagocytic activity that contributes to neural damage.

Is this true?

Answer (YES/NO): YES